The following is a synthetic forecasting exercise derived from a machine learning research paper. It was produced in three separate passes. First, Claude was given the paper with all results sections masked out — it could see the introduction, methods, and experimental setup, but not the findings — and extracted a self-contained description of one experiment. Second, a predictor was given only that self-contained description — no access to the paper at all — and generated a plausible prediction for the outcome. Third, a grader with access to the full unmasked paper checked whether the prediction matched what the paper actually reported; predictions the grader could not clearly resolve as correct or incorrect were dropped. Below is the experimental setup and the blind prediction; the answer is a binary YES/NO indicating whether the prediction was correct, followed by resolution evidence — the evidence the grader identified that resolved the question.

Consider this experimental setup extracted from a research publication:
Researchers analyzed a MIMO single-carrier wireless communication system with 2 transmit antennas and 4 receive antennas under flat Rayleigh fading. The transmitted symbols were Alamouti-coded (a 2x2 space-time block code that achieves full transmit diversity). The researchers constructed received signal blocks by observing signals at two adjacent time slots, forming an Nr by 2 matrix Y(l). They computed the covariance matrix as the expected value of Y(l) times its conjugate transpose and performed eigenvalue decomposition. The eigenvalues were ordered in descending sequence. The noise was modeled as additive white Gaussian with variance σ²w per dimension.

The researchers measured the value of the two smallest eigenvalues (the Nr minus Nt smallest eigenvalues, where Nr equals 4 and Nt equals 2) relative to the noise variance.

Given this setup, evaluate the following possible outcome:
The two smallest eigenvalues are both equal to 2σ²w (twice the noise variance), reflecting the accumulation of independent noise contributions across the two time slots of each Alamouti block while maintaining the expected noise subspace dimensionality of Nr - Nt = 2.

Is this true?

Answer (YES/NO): YES